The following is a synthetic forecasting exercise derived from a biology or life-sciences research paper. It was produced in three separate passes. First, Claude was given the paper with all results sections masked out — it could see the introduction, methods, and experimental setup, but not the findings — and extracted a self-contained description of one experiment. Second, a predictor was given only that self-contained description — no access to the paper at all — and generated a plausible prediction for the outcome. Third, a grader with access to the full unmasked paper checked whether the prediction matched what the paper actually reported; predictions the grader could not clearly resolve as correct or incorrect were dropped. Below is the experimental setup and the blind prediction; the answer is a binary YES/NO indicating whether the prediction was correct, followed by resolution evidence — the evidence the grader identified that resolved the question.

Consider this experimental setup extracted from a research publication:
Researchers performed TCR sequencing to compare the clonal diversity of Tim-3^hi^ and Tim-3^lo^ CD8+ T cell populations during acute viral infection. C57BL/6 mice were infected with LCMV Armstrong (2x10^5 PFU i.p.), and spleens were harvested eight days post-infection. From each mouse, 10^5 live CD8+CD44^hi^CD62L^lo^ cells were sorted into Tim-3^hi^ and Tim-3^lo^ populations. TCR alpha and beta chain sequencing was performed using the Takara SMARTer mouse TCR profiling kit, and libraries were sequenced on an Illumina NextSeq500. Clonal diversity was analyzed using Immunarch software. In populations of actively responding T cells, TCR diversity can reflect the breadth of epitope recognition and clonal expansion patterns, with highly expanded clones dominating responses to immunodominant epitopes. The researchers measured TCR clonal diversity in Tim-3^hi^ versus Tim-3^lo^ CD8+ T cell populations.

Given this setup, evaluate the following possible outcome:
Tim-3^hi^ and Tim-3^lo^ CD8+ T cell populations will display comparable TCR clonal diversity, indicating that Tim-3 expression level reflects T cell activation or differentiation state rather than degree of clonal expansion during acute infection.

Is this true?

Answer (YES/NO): NO